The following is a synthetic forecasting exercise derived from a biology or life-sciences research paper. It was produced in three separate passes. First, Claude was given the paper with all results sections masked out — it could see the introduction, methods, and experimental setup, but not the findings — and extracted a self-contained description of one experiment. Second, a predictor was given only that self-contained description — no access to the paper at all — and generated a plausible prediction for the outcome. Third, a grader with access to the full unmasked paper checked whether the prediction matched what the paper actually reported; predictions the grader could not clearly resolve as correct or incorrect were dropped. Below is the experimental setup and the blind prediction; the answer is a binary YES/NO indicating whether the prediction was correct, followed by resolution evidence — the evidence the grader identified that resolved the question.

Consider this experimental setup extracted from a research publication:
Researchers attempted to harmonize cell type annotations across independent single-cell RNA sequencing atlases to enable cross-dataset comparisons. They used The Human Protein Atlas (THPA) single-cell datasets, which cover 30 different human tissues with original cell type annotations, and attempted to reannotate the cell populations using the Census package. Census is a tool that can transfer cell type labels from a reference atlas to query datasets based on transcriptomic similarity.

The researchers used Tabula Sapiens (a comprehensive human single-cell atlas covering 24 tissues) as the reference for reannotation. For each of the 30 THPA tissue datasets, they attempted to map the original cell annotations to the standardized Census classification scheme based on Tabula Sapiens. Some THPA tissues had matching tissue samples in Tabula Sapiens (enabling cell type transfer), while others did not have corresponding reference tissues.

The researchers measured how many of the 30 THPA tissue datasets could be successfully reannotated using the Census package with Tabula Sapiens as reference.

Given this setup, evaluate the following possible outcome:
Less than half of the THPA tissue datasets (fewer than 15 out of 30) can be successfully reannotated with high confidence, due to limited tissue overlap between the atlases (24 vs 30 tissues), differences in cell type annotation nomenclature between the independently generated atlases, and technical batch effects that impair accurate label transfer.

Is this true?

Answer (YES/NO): NO